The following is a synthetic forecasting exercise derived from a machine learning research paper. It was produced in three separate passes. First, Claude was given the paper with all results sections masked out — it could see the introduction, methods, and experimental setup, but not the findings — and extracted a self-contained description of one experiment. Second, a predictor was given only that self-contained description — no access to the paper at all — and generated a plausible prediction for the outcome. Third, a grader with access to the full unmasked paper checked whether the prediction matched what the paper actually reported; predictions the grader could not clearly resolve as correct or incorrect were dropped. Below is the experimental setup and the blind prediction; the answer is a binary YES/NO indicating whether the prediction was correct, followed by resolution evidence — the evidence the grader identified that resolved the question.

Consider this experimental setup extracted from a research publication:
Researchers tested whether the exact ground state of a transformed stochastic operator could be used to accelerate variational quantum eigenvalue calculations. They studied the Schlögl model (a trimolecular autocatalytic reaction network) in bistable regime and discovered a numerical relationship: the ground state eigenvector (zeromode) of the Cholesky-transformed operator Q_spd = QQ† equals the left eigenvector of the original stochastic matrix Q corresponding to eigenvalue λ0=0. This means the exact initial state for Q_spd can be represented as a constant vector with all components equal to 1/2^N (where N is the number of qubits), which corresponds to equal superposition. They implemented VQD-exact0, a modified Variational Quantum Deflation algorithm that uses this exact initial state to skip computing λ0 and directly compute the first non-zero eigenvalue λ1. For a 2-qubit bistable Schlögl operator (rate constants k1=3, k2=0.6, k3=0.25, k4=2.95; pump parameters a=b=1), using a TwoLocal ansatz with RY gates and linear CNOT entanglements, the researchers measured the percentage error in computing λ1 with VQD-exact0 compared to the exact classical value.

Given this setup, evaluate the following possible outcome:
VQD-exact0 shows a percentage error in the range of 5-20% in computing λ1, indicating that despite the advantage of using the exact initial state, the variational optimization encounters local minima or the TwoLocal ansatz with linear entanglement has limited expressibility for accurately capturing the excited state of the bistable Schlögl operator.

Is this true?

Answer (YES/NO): NO